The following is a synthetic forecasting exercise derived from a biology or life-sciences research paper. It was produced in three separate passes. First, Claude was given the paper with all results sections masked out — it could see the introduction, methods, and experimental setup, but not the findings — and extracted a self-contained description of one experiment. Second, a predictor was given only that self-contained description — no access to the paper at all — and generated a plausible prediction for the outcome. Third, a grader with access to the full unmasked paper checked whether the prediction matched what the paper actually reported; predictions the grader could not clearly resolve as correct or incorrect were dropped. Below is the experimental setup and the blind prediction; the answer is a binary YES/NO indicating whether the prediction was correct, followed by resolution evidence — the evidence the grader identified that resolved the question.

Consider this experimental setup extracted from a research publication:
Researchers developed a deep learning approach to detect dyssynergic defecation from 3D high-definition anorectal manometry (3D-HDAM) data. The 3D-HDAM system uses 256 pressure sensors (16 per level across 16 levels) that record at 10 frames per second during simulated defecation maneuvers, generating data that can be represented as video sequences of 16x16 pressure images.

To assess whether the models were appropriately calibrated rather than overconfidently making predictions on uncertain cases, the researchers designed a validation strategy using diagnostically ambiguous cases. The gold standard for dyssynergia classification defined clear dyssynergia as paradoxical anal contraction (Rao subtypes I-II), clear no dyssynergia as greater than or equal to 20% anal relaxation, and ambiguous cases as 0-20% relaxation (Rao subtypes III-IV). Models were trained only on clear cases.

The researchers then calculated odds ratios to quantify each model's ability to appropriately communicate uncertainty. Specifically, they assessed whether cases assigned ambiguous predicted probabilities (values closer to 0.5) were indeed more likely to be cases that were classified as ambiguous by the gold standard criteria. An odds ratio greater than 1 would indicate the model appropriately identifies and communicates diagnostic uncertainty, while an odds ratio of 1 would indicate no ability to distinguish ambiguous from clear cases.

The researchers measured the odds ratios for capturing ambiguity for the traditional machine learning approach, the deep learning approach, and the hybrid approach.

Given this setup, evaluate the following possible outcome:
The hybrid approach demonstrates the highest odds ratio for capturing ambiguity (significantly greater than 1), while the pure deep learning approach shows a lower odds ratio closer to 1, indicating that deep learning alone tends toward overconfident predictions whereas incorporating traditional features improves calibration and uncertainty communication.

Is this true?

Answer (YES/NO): NO